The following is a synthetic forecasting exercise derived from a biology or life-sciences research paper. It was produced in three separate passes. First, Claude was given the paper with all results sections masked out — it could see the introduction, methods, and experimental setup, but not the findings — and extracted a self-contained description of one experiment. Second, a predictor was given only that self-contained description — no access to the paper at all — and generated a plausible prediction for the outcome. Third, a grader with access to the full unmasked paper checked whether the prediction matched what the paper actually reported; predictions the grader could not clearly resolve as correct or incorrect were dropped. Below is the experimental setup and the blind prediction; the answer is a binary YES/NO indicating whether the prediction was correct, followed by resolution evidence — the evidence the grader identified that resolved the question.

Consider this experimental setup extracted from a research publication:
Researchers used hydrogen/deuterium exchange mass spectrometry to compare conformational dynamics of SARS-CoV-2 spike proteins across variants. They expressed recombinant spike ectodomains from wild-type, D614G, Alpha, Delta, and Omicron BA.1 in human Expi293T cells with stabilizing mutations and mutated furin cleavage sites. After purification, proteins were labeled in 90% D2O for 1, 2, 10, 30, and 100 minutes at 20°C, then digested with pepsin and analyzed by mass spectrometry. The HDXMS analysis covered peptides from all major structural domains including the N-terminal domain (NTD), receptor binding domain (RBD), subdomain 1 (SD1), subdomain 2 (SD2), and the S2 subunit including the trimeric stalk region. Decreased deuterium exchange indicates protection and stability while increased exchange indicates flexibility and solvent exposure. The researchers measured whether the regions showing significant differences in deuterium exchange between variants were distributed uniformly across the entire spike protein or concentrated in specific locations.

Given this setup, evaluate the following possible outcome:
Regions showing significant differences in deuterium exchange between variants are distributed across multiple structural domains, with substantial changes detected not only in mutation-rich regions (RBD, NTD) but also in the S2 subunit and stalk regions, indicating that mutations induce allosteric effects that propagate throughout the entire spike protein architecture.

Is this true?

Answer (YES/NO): YES